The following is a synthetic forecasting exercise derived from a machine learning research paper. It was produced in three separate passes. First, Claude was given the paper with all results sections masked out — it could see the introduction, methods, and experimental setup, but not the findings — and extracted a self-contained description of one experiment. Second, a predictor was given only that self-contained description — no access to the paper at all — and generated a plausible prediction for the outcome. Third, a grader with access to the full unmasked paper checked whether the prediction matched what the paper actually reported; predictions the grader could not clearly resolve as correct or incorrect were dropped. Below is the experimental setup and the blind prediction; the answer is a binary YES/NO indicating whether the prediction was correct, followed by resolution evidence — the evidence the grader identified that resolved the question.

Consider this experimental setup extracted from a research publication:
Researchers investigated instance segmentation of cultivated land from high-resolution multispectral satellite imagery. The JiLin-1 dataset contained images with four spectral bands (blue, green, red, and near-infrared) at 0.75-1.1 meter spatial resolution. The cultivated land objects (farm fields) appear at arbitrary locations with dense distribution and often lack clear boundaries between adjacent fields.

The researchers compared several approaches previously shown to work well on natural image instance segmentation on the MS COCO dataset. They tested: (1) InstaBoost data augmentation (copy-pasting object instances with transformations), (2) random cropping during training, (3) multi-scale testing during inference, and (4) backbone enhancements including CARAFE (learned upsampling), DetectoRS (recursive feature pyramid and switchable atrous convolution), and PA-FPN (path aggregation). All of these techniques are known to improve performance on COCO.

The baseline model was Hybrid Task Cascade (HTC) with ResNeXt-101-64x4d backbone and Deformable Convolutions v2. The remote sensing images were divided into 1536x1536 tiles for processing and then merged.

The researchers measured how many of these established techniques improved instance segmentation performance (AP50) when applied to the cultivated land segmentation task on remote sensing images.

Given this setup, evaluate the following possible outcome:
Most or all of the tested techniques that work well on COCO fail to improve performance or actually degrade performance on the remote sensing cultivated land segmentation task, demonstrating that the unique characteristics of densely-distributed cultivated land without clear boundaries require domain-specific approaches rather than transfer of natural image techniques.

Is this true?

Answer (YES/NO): YES